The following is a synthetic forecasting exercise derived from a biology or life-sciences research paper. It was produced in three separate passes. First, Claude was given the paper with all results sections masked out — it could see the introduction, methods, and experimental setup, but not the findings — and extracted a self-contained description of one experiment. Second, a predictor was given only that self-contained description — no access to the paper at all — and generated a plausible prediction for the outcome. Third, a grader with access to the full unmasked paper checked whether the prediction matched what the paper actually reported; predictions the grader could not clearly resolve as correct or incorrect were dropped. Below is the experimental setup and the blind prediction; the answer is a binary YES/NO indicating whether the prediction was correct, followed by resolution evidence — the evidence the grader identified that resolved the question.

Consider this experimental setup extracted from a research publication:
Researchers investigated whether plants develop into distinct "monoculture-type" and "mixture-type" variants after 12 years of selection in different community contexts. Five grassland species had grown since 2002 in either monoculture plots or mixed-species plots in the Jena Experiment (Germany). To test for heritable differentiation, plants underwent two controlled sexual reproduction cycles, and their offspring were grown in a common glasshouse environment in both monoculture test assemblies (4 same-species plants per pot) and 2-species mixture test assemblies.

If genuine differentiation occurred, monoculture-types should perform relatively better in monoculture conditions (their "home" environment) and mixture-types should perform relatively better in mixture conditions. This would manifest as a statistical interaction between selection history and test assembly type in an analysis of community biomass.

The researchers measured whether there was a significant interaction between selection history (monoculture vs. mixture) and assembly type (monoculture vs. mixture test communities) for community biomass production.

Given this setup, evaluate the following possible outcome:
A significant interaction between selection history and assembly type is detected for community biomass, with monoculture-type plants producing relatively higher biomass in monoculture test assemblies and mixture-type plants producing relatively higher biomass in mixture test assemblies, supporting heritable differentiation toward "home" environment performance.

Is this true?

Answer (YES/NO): NO